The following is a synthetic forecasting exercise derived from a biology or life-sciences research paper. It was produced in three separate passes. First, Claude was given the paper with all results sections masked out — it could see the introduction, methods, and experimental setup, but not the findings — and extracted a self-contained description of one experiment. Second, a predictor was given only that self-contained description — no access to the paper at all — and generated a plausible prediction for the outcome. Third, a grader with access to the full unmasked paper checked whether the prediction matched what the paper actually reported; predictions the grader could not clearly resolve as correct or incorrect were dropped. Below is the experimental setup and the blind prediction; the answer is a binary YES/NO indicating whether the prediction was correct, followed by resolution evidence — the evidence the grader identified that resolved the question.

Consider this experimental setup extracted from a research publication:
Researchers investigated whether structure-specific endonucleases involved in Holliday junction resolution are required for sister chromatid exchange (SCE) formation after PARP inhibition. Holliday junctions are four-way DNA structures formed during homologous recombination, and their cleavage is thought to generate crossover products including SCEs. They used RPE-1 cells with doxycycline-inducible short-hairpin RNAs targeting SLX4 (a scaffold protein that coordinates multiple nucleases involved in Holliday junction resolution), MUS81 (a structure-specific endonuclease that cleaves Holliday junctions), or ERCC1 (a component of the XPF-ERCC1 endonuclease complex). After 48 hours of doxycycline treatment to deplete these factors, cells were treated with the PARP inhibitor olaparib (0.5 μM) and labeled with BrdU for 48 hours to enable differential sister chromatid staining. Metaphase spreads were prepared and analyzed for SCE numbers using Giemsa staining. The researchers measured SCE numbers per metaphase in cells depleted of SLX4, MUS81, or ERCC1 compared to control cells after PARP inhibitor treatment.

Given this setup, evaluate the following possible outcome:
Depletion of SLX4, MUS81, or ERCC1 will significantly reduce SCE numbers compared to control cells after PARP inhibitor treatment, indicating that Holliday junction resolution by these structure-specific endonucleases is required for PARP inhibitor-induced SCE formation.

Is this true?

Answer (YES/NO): NO